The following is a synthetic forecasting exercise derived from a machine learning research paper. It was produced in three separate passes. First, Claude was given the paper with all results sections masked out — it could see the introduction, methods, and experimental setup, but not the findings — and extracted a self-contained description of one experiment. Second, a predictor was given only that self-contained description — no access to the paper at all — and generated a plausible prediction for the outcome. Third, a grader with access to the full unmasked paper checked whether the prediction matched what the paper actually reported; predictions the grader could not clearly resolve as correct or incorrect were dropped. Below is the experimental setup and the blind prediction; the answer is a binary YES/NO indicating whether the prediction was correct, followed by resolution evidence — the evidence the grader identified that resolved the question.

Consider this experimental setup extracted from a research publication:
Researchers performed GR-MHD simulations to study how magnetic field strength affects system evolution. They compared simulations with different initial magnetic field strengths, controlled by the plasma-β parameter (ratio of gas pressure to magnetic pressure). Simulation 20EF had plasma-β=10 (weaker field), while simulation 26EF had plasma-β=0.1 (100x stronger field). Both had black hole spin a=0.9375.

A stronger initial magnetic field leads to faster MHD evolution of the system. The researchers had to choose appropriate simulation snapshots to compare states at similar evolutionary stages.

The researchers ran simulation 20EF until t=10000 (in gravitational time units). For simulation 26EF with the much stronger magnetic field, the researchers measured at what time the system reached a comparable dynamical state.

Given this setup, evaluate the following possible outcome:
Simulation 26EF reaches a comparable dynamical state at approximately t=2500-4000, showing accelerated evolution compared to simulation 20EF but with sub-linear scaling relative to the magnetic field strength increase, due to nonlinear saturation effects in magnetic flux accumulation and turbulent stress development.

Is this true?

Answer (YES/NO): YES